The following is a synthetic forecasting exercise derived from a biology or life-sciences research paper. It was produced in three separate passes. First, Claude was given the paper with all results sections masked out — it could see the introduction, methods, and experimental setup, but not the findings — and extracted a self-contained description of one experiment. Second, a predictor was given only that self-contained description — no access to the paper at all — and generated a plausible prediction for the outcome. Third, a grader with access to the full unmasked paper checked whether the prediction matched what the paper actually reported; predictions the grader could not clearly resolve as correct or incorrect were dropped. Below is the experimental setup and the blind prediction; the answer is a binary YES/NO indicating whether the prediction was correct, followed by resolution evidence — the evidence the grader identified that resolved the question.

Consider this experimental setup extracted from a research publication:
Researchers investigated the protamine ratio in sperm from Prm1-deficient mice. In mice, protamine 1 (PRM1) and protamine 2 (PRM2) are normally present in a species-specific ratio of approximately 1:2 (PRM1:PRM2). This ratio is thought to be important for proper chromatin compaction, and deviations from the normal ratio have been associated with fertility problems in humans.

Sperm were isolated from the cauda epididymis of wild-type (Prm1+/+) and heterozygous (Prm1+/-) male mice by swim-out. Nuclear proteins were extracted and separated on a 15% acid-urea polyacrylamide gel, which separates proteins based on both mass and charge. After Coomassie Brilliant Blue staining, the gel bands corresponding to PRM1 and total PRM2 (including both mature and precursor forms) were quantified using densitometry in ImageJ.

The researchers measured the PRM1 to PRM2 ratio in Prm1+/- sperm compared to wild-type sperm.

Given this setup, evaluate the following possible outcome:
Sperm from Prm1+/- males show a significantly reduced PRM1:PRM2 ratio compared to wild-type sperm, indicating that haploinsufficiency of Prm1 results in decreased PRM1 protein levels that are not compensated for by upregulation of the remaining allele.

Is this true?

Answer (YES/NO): YES